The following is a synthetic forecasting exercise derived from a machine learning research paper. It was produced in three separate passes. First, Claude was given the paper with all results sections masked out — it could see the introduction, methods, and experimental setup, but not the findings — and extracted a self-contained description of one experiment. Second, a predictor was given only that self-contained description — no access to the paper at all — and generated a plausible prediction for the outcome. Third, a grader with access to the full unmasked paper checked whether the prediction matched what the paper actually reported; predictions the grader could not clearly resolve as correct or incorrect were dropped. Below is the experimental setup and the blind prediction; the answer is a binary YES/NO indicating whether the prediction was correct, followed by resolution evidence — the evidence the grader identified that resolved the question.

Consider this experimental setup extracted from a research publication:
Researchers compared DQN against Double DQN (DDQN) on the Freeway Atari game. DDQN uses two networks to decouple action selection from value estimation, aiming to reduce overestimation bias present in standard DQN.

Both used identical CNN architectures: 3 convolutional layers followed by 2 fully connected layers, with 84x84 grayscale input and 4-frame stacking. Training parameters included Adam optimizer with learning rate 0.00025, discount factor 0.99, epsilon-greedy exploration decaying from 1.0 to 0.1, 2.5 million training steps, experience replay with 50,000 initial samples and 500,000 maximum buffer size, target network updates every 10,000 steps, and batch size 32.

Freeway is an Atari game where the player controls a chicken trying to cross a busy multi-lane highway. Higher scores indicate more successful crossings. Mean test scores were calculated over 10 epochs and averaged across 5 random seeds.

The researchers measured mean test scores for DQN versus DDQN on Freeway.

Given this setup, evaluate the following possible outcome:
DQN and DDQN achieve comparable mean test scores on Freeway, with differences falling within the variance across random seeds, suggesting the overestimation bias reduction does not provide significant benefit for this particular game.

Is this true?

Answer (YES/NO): NO